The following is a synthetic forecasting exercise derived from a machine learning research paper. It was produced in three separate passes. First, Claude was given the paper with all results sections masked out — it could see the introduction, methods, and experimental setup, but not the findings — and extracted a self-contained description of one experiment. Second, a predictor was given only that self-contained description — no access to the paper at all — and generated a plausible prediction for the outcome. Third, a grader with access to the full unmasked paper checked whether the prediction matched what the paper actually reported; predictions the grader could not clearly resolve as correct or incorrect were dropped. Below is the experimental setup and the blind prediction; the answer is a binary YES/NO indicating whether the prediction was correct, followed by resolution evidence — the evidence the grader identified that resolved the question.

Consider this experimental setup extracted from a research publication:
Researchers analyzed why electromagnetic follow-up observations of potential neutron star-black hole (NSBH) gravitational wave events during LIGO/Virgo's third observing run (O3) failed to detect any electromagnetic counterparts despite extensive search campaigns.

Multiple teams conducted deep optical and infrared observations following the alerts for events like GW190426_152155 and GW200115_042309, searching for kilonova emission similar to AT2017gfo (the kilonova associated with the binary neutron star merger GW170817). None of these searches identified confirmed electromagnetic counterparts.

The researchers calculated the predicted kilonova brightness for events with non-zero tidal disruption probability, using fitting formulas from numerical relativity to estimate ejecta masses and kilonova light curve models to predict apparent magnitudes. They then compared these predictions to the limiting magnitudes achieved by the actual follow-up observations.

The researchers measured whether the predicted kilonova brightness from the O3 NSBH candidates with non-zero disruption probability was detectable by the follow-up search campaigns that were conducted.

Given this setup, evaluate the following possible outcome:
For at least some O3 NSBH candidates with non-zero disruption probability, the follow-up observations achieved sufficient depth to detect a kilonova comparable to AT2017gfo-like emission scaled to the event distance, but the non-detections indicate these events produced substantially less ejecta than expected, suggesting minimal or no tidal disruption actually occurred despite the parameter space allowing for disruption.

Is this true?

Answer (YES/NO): NO